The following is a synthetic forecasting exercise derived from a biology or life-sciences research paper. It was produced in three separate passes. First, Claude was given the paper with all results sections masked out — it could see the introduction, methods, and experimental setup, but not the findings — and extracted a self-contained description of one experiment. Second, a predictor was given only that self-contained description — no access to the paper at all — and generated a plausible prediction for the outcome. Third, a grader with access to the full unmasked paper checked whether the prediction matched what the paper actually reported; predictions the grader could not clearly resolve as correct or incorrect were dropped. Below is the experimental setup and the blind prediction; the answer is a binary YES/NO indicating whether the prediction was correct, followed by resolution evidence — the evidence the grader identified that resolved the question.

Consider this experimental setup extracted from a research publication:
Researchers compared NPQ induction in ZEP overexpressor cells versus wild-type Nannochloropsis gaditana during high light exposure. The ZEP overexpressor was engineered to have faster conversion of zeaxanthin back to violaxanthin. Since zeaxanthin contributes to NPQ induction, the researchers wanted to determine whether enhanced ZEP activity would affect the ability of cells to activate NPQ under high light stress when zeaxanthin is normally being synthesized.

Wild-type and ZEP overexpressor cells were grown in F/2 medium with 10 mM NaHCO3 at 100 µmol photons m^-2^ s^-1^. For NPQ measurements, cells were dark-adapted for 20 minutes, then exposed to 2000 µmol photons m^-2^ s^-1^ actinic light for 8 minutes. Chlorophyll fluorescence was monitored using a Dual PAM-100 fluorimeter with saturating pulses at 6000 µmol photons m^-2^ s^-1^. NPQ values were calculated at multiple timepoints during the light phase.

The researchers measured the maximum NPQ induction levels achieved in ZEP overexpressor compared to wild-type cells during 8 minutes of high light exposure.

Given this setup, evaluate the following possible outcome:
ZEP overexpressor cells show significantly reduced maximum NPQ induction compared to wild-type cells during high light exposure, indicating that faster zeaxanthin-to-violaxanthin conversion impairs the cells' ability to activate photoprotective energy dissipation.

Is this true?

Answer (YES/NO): NO